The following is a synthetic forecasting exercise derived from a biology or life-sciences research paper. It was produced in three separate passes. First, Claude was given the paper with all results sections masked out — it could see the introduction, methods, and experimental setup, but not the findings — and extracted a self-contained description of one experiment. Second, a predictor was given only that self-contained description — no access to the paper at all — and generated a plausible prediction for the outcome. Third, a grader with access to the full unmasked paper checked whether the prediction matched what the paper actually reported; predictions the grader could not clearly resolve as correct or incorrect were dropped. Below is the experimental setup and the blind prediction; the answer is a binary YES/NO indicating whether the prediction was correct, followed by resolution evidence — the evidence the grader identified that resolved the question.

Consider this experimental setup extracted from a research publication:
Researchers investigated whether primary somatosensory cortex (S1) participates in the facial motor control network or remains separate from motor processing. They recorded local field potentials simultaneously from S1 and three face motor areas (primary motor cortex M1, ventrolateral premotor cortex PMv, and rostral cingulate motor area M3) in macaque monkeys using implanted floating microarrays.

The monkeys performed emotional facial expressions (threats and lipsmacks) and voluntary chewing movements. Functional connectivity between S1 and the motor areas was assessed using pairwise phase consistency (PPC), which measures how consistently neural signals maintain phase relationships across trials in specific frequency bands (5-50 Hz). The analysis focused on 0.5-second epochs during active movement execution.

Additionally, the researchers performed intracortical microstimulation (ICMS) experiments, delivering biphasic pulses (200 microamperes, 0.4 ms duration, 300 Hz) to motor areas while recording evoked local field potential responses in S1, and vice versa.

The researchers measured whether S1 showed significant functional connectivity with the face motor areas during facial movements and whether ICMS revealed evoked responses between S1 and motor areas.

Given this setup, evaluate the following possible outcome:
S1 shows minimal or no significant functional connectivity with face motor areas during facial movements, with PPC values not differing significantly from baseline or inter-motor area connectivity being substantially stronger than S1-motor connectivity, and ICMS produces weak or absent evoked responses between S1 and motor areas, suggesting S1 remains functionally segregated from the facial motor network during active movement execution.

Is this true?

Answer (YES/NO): NO